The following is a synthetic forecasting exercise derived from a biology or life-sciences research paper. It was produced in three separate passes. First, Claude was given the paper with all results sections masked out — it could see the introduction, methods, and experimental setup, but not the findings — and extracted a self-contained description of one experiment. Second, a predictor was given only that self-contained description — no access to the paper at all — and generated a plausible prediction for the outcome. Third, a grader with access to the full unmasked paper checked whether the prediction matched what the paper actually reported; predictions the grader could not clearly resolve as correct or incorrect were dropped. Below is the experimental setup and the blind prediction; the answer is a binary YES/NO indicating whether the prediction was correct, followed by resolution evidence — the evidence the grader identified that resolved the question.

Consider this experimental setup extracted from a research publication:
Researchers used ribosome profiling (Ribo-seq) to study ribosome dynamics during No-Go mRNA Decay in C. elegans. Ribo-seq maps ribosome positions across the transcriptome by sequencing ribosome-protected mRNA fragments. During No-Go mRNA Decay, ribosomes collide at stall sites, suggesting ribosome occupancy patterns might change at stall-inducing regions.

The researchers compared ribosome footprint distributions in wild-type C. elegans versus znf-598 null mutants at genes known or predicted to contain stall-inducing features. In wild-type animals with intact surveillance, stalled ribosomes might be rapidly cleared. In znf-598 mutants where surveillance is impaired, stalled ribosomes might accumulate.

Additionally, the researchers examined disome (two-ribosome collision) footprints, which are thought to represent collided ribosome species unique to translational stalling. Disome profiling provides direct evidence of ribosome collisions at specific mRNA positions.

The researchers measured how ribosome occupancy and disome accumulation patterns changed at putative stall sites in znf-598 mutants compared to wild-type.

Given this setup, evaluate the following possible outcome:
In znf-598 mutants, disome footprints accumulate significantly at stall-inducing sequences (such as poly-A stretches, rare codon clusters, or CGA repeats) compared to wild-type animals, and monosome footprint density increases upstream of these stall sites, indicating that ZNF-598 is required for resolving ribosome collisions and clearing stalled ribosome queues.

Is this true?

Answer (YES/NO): NO